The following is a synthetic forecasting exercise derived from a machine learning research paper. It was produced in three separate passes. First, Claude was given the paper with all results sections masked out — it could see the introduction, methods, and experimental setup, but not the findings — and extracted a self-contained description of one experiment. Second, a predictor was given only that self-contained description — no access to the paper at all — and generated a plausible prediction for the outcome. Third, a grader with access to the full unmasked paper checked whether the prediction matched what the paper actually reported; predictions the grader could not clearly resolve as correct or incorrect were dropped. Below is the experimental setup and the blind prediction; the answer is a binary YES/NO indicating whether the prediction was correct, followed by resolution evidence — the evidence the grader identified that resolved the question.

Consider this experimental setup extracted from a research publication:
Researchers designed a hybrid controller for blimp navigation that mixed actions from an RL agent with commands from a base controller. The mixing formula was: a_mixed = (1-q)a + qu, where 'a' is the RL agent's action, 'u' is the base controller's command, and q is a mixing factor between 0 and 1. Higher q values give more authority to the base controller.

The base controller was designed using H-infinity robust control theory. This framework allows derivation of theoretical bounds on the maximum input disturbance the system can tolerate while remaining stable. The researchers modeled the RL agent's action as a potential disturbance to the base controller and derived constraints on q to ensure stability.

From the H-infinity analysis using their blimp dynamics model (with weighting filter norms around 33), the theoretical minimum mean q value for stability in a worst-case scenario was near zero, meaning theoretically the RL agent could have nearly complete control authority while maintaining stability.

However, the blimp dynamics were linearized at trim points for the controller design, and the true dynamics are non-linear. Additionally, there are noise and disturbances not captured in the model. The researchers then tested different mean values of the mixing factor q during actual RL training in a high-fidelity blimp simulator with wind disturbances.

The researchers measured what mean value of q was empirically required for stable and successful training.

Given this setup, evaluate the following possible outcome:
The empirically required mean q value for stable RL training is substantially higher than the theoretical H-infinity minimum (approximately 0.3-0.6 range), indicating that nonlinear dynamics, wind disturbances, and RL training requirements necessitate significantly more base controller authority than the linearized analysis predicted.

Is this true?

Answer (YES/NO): YES